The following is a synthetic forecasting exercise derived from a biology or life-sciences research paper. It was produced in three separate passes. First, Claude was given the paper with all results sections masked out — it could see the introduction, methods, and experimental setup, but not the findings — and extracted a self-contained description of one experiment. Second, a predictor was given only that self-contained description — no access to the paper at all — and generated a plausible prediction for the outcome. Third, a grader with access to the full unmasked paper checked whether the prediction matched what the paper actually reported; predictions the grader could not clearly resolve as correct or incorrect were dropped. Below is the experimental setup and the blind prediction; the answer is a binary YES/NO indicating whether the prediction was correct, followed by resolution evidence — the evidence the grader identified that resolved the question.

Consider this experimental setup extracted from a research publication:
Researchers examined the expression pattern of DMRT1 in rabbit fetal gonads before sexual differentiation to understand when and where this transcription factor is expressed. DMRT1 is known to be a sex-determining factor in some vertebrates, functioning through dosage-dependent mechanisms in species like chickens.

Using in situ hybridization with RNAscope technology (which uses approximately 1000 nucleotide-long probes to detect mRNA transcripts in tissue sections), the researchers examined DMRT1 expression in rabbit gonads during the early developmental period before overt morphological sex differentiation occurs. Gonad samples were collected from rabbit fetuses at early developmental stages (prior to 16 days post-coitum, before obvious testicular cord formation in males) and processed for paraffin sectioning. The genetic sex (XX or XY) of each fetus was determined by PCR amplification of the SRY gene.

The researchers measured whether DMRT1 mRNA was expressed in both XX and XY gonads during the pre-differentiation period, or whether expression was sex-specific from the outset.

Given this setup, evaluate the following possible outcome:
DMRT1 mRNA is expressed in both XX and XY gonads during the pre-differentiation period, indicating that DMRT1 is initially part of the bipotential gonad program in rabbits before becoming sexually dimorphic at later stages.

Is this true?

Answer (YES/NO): YES